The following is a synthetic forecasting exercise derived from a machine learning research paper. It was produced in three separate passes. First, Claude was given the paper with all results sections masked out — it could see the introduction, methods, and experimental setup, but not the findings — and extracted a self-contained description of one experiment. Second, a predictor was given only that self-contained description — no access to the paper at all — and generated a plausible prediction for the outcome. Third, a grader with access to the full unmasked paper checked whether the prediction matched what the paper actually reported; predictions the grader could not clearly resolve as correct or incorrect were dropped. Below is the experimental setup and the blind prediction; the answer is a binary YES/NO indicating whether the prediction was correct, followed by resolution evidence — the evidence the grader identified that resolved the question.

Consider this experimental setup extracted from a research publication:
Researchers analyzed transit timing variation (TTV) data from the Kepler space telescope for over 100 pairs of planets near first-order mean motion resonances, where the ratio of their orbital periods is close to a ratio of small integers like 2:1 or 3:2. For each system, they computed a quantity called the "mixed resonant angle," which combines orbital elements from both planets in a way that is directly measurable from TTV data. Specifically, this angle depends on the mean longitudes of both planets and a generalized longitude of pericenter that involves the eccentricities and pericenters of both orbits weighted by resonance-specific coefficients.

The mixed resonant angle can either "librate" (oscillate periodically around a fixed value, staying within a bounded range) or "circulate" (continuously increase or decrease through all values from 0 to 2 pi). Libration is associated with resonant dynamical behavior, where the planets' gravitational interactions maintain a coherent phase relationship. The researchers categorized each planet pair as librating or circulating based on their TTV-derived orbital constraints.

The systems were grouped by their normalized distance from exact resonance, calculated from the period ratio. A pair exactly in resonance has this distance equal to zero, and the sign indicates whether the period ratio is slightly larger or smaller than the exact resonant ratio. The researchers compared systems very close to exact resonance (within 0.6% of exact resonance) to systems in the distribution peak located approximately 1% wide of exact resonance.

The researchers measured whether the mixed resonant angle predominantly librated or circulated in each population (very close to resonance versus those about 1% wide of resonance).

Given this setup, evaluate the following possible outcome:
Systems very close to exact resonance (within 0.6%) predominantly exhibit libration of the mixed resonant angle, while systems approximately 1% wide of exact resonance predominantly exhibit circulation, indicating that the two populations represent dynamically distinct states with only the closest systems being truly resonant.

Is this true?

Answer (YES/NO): YES